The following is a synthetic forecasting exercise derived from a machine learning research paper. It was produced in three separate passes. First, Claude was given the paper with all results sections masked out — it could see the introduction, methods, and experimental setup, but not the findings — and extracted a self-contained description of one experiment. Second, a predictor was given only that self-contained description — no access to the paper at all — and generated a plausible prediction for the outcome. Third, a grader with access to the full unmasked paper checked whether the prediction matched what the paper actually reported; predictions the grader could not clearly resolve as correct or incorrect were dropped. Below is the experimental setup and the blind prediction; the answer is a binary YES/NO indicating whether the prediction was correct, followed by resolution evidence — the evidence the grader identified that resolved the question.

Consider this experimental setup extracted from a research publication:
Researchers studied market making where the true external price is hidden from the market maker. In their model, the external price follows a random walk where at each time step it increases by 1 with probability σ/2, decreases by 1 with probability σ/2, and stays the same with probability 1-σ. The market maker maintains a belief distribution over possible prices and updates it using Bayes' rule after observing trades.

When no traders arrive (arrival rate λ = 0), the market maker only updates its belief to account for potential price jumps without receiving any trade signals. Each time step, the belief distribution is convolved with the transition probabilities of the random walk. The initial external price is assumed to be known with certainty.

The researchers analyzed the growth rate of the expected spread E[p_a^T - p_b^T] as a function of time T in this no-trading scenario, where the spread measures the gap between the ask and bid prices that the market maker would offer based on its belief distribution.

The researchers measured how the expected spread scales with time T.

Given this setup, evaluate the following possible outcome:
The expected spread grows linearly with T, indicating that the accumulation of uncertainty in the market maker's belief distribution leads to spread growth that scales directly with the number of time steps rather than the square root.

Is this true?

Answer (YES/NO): NO